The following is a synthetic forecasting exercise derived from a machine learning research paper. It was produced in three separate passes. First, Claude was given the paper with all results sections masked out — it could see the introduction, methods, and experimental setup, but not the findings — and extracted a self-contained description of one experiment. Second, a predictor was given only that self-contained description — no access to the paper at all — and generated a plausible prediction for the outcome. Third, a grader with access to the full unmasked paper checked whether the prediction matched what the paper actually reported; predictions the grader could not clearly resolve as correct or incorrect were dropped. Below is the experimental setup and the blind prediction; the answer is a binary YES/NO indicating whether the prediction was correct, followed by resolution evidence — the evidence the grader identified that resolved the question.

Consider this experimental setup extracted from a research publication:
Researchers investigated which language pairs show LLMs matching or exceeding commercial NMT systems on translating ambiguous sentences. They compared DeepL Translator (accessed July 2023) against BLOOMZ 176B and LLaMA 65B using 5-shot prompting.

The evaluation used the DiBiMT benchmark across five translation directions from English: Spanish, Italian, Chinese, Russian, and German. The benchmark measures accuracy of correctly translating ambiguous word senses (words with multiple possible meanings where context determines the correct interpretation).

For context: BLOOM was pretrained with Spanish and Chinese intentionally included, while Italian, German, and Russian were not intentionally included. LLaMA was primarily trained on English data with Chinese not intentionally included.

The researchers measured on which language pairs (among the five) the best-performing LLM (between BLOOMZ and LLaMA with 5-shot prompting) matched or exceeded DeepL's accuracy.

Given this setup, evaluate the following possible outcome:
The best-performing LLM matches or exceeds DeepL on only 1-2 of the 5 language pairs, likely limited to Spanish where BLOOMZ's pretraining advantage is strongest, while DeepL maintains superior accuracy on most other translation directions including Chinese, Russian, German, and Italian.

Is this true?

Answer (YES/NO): NO